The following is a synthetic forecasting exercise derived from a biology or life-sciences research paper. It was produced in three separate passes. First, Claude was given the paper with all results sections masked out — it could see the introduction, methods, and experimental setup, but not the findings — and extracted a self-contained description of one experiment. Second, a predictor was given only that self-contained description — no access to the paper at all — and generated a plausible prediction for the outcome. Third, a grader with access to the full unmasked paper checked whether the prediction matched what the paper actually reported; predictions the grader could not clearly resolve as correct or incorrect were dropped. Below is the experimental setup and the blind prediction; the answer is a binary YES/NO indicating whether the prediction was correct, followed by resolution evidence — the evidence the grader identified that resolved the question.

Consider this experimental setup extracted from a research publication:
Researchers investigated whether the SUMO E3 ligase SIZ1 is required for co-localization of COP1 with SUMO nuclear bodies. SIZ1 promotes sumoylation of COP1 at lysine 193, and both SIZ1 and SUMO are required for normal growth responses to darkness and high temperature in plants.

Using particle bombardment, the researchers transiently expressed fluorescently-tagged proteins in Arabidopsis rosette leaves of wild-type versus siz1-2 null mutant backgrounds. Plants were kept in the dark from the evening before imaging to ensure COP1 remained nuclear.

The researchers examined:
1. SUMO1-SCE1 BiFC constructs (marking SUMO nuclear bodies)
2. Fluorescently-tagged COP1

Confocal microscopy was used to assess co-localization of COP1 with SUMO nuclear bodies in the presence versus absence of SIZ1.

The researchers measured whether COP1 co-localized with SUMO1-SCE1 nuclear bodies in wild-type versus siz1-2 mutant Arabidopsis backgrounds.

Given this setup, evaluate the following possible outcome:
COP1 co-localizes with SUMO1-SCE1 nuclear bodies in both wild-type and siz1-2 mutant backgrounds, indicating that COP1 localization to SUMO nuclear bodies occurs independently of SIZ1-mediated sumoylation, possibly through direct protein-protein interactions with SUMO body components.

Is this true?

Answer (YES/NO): NO